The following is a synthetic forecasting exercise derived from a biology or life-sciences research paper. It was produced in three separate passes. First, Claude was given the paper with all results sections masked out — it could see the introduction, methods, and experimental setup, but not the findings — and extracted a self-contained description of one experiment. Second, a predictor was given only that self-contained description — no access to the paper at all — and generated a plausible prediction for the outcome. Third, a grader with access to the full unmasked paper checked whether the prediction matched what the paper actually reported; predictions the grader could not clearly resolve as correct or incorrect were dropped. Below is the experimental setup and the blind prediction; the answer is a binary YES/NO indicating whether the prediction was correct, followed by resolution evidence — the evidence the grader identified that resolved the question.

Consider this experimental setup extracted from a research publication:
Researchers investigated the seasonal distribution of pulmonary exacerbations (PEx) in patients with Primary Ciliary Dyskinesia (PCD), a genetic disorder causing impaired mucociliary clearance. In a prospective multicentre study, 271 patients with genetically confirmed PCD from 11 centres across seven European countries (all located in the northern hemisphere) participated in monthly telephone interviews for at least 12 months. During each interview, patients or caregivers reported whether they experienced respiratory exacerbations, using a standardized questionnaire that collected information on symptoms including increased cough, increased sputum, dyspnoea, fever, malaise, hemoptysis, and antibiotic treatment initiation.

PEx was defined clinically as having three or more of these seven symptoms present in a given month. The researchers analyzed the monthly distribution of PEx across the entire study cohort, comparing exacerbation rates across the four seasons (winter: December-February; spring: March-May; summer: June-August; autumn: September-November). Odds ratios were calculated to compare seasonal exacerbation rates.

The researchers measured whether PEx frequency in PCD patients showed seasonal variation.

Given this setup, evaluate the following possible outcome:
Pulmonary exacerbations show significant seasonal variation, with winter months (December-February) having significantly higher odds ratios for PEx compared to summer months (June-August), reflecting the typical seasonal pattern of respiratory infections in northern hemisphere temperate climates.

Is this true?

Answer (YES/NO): NO